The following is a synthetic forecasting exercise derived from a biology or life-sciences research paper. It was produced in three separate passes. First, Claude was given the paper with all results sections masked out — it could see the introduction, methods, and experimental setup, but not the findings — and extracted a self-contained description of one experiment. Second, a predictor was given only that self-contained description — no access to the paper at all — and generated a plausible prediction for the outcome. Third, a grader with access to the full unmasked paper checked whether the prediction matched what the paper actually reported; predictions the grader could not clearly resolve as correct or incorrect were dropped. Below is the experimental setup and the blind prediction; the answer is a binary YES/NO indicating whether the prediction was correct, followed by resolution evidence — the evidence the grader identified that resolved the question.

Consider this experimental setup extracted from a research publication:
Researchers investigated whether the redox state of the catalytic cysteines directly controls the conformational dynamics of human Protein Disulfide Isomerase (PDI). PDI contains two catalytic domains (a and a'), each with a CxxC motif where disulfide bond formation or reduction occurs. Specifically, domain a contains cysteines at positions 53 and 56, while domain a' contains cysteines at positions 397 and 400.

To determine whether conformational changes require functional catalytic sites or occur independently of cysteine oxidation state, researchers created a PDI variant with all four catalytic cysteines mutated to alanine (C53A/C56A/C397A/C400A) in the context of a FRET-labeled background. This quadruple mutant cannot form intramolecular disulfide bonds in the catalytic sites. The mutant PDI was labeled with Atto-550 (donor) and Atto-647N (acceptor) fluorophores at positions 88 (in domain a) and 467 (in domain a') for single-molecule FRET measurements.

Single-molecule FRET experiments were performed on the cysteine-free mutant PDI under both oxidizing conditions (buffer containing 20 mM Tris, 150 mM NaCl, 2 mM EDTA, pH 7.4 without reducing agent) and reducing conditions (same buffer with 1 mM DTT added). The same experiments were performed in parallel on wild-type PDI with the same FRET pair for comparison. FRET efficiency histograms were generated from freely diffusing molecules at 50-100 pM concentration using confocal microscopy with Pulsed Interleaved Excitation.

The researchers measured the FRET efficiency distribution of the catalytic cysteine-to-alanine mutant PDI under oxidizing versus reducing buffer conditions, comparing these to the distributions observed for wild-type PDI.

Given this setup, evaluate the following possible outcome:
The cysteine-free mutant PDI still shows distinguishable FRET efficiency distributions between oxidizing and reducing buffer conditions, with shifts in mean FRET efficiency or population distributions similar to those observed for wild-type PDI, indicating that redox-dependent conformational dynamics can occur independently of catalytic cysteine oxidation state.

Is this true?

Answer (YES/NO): NO